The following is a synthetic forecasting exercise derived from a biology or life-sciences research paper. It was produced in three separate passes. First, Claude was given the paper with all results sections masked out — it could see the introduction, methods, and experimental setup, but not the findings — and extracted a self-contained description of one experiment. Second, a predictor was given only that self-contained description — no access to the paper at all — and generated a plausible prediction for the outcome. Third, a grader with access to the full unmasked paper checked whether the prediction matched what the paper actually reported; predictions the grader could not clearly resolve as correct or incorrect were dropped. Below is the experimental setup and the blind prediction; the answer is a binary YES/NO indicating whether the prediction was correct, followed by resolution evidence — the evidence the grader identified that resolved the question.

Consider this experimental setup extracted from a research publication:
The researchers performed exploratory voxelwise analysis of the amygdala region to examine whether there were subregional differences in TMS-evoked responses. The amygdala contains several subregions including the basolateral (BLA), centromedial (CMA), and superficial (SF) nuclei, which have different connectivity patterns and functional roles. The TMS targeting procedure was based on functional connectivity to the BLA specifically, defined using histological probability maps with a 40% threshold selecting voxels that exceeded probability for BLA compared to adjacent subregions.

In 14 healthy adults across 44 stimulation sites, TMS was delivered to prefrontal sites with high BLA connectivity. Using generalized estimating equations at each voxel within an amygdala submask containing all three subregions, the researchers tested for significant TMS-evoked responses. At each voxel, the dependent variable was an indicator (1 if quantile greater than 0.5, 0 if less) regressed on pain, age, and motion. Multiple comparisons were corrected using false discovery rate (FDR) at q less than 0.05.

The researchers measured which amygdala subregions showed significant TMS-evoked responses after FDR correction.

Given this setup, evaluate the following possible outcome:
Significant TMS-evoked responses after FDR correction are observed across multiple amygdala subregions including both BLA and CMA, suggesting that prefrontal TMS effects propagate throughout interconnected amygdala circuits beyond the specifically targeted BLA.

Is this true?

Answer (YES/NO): NO